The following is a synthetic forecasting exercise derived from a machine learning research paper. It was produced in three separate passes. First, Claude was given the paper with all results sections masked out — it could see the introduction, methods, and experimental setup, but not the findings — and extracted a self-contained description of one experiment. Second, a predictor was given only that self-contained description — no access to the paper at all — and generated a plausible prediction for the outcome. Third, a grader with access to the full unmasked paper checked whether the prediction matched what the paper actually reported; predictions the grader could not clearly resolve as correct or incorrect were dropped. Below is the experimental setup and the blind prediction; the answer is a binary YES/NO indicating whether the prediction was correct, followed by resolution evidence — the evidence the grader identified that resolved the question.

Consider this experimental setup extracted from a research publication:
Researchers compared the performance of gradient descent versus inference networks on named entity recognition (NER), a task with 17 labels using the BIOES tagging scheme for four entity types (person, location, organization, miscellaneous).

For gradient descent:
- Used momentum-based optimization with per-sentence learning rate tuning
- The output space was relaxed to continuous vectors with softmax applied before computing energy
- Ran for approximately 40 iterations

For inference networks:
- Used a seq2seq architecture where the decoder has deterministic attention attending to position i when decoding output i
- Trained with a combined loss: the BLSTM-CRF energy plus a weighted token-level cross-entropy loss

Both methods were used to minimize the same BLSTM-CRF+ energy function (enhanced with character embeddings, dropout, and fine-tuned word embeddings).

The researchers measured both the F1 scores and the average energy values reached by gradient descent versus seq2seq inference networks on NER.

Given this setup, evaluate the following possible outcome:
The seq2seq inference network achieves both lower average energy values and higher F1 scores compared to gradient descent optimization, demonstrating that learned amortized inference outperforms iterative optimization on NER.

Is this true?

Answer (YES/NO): NO